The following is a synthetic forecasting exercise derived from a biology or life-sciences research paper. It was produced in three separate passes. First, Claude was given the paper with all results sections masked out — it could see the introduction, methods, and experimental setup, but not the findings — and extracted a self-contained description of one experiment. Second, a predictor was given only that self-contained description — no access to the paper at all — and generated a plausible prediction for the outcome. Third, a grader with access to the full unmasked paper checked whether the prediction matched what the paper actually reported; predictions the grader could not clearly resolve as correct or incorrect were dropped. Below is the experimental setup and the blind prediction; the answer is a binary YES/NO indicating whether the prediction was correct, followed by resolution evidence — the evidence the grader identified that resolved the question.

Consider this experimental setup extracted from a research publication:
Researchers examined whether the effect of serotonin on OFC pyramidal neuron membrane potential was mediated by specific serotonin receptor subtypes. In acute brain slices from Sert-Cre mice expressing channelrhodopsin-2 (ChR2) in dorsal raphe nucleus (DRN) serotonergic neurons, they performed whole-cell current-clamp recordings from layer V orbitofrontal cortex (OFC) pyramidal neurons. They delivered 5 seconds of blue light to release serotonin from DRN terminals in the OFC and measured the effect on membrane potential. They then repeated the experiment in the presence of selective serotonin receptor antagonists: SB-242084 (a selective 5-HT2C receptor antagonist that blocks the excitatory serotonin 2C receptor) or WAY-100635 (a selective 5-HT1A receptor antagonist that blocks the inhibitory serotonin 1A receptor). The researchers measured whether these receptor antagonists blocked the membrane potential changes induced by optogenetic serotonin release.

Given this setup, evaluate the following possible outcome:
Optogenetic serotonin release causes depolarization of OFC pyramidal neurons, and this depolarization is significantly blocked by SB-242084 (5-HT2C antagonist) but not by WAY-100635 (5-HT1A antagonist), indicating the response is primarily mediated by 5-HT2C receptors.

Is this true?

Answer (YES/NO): YES